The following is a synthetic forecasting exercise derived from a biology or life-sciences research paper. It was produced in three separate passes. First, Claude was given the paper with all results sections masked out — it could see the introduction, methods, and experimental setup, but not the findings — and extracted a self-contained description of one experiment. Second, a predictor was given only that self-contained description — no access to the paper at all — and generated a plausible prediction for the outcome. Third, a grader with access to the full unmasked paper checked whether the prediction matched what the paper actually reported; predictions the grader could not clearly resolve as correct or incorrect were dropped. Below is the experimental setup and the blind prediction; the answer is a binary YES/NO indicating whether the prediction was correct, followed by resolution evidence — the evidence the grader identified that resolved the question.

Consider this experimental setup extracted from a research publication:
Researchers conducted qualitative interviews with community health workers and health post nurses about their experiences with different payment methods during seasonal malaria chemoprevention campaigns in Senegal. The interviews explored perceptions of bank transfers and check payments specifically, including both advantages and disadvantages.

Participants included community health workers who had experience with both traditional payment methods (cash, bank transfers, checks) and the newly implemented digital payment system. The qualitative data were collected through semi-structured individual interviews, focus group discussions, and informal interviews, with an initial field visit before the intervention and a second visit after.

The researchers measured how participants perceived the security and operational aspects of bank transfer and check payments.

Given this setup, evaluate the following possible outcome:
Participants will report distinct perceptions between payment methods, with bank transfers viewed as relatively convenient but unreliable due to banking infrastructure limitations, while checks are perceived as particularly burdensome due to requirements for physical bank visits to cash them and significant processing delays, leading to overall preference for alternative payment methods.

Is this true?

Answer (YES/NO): NO